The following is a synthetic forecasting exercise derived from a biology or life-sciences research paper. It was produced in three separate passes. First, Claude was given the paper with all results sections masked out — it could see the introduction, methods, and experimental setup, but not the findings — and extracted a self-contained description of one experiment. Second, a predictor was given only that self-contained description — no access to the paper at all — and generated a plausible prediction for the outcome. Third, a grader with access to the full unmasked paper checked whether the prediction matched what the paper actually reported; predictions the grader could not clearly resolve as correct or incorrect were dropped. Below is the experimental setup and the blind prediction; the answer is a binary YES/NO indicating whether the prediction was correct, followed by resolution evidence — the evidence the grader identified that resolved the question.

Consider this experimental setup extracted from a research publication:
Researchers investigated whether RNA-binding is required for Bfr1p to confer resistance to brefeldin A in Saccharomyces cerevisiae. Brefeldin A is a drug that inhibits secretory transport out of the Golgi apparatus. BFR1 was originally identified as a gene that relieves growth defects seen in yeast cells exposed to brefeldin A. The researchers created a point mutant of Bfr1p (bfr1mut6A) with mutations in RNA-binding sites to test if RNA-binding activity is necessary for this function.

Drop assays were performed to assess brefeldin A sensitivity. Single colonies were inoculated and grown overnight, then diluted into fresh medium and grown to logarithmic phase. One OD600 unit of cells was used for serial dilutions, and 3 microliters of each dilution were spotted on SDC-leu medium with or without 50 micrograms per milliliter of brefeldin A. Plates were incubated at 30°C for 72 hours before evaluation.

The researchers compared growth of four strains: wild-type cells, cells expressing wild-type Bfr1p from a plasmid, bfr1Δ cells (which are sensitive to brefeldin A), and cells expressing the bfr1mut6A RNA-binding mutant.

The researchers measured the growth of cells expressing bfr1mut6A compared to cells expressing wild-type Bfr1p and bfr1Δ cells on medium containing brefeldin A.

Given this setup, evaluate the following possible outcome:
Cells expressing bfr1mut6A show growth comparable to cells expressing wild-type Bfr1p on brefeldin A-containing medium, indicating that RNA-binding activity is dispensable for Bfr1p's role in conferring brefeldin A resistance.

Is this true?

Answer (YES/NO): YES